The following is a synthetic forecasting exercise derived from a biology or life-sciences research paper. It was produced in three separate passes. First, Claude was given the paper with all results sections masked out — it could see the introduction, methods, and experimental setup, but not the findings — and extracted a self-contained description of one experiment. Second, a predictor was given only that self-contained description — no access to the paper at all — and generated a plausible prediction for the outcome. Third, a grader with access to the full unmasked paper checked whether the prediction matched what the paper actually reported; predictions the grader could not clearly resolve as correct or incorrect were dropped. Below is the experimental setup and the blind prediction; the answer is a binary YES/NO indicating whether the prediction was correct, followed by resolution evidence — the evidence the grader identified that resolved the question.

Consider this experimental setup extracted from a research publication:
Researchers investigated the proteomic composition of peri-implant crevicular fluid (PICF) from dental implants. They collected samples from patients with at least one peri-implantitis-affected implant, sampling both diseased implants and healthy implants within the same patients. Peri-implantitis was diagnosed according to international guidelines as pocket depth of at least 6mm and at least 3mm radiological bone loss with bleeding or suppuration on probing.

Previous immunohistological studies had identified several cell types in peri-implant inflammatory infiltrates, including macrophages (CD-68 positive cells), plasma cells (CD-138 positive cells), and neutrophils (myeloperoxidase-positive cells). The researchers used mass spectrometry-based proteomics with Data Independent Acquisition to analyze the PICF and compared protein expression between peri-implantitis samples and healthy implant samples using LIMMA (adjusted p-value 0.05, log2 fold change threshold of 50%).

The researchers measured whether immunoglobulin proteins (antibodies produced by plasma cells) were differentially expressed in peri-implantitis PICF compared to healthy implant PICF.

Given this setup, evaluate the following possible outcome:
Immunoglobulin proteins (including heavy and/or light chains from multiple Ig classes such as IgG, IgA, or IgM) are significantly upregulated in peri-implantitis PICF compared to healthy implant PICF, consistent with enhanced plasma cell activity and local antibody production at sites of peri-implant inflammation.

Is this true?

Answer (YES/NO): YES